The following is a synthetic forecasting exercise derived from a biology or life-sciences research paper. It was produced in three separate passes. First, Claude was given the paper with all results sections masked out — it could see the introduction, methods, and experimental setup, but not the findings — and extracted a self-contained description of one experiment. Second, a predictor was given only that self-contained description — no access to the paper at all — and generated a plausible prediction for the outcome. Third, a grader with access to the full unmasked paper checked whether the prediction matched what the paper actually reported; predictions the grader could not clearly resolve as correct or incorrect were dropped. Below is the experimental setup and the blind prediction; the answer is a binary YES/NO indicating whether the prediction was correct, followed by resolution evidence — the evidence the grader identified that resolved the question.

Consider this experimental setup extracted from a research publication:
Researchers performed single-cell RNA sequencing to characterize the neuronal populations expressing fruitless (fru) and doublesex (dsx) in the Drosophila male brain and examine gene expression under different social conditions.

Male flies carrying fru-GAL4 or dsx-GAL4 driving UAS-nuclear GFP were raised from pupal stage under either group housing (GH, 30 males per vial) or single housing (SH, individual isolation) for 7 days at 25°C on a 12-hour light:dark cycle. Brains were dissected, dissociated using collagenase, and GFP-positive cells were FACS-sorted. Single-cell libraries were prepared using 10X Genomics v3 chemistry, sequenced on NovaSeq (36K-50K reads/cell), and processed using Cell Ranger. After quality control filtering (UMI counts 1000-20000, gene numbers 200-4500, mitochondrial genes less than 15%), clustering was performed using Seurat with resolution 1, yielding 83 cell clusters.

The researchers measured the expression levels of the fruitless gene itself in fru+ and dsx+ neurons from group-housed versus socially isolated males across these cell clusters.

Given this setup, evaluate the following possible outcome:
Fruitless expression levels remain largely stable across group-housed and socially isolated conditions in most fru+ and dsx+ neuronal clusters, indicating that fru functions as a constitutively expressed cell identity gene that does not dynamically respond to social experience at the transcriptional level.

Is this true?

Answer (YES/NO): NO